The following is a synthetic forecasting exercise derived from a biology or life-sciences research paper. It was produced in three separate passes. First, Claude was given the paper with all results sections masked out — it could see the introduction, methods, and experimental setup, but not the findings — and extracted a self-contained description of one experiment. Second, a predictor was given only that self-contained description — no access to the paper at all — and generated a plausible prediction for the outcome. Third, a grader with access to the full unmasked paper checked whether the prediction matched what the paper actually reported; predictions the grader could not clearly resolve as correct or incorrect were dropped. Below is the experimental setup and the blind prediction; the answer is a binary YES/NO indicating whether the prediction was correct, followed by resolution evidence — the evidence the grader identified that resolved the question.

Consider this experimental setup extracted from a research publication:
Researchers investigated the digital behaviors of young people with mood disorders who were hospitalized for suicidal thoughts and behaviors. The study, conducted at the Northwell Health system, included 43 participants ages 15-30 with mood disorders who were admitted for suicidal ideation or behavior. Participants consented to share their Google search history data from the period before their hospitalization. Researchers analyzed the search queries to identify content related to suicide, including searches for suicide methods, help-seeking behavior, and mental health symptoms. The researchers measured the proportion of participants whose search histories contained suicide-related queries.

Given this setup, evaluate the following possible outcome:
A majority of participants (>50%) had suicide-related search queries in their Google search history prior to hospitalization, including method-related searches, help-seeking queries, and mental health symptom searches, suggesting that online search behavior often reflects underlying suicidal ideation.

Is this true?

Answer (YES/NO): YES